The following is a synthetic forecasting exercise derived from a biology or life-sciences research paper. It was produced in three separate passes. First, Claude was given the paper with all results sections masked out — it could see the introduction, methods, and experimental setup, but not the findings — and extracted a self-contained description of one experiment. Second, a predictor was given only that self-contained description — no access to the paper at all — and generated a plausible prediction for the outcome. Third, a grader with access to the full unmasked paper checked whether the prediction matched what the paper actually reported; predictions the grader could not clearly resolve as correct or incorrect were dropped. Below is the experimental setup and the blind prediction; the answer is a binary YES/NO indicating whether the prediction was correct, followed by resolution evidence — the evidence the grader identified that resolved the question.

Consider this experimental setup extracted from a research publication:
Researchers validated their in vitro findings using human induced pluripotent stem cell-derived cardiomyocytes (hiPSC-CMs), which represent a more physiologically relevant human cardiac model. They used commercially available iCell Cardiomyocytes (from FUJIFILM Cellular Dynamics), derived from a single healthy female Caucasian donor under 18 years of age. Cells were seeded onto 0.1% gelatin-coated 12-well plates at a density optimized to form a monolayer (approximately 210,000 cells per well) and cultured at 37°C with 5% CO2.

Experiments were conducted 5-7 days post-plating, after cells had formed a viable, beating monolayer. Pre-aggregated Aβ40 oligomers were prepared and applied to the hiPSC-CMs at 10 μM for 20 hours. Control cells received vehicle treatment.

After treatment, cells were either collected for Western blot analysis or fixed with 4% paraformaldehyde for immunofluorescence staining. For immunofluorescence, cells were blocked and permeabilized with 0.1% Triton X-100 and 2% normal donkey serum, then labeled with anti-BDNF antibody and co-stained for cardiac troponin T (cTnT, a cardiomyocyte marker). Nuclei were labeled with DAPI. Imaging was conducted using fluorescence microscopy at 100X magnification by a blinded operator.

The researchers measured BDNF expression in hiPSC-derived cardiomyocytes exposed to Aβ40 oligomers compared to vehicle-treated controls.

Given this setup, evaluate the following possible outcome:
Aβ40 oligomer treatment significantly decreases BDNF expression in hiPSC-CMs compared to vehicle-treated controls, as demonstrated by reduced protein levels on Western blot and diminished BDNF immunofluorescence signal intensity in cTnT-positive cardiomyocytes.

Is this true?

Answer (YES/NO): YES